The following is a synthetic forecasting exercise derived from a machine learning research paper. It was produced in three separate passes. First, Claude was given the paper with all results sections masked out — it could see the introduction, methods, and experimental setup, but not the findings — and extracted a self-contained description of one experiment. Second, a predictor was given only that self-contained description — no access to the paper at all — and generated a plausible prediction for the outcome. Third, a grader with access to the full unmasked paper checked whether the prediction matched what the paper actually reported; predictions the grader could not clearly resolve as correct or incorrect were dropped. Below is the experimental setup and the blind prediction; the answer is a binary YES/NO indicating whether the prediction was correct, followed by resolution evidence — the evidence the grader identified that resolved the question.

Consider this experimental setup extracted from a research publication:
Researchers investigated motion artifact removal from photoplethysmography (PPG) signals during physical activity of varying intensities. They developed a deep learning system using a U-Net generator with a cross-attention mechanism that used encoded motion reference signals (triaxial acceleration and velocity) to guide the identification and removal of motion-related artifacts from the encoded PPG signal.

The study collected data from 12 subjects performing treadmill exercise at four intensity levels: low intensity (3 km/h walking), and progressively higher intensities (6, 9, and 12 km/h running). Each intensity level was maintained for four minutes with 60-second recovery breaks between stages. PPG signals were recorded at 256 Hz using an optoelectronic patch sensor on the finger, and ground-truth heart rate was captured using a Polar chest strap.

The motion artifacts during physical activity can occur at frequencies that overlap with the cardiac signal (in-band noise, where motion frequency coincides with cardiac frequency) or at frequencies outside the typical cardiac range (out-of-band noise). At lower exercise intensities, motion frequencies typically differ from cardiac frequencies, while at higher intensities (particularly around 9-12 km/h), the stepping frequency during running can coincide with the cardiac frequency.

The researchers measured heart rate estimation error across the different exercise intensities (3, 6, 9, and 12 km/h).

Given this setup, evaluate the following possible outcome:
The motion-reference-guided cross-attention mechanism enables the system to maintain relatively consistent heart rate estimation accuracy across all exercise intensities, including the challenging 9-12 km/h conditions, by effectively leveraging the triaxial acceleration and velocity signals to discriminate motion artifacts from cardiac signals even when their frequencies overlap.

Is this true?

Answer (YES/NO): YES